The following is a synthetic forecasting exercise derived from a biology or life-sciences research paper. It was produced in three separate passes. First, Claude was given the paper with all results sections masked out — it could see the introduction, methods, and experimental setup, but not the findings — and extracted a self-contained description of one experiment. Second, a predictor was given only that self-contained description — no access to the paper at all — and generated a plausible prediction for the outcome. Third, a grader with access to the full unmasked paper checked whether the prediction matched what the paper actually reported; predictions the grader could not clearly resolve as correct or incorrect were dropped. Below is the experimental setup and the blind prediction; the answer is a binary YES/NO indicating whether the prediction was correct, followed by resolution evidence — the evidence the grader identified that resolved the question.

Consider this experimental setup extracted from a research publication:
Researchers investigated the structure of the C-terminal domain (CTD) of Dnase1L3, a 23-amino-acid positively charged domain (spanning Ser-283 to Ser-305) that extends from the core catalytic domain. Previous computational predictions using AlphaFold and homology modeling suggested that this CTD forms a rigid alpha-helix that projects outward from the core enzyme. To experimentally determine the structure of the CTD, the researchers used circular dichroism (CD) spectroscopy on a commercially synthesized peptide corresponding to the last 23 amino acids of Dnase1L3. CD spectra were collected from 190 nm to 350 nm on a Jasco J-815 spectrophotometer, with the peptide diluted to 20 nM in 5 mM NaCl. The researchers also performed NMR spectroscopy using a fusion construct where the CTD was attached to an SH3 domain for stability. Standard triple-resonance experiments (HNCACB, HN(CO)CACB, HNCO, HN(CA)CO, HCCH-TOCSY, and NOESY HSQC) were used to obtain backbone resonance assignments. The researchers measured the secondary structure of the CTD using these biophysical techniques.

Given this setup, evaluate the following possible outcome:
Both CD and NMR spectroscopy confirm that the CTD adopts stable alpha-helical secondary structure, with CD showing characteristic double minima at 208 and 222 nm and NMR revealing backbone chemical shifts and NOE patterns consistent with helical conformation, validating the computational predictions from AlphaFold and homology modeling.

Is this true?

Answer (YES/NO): NO